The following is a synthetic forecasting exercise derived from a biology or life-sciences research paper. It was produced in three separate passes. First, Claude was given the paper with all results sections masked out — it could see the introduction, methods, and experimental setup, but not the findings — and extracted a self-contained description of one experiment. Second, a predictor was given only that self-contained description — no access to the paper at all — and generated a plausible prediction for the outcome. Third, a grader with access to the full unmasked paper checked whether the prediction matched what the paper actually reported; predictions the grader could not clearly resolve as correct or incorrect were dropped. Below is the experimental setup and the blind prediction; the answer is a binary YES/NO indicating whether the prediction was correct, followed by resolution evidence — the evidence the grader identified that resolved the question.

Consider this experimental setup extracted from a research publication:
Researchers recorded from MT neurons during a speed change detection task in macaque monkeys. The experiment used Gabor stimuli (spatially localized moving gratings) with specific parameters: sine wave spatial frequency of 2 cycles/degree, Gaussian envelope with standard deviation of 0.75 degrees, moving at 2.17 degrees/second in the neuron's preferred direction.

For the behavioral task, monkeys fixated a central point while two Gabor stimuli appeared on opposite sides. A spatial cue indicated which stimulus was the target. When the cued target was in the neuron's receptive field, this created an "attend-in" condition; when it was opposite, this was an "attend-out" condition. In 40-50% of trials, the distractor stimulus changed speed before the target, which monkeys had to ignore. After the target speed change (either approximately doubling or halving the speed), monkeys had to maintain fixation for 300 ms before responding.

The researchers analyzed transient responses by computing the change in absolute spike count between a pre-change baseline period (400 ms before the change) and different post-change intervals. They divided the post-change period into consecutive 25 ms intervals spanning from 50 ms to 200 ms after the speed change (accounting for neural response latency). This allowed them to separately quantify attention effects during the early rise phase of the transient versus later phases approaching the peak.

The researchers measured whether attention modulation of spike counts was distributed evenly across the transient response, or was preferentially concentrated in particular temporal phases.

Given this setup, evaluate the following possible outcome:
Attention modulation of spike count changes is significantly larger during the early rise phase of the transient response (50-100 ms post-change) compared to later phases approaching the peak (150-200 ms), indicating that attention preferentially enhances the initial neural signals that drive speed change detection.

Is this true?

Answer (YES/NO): YES